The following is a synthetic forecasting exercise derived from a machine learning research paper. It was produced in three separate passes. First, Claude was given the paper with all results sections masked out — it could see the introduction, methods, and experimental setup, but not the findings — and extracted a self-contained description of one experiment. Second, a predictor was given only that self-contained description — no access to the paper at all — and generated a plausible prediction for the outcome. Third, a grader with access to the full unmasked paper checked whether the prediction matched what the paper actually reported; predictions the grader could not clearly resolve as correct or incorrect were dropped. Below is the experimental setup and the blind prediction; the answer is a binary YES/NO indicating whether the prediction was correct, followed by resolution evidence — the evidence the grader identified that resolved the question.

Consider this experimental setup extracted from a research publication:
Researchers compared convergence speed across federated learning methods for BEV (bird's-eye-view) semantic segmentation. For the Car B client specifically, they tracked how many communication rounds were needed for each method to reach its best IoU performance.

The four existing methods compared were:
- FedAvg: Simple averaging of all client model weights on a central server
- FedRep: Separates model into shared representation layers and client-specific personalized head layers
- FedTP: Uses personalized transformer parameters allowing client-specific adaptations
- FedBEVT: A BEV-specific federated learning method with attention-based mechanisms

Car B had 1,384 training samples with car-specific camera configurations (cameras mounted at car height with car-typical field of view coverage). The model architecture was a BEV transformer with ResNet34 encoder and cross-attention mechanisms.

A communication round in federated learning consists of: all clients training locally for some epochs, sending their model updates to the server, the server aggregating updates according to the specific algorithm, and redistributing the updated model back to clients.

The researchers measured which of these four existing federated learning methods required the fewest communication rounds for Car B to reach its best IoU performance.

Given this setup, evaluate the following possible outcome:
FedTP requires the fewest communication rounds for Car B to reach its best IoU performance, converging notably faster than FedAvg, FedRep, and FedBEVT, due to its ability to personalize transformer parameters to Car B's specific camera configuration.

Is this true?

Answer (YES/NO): NO